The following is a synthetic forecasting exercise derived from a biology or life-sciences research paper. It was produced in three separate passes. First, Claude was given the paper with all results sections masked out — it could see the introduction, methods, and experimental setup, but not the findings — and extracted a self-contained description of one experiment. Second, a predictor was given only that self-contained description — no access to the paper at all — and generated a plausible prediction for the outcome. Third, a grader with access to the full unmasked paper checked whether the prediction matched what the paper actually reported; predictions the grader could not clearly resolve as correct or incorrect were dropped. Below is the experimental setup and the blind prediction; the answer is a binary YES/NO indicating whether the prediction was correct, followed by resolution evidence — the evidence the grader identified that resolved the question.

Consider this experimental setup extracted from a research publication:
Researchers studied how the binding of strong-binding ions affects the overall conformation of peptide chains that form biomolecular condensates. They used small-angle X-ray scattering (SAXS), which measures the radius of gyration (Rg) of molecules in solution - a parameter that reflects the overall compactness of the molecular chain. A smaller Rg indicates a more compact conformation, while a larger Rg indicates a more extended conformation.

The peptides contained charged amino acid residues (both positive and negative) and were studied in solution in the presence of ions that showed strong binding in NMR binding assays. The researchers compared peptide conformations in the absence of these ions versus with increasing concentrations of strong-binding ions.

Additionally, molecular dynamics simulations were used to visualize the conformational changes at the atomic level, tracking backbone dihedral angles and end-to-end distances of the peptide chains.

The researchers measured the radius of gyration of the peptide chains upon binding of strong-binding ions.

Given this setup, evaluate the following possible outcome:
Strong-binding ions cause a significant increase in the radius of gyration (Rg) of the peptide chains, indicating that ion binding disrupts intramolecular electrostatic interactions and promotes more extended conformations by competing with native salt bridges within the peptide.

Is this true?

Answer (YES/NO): NO